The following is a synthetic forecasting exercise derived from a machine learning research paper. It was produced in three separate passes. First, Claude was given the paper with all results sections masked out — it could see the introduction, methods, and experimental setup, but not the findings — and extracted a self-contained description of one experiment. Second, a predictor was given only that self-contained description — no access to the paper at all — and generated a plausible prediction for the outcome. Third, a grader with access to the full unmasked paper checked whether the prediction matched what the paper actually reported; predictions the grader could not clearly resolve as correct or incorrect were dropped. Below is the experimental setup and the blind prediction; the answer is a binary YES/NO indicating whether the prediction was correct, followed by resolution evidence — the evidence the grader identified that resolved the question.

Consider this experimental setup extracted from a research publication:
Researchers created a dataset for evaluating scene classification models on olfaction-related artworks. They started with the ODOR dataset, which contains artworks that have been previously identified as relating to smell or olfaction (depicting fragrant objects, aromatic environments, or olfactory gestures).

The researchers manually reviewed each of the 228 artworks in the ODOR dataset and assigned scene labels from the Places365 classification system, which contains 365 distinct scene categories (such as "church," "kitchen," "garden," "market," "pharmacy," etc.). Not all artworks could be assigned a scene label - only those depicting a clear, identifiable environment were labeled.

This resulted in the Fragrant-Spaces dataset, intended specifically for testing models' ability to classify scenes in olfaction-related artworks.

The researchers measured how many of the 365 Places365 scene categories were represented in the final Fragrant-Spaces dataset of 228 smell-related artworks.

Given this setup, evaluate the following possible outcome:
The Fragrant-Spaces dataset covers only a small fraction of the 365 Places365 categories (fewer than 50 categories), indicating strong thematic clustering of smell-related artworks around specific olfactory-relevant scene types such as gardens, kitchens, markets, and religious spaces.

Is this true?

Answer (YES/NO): YES